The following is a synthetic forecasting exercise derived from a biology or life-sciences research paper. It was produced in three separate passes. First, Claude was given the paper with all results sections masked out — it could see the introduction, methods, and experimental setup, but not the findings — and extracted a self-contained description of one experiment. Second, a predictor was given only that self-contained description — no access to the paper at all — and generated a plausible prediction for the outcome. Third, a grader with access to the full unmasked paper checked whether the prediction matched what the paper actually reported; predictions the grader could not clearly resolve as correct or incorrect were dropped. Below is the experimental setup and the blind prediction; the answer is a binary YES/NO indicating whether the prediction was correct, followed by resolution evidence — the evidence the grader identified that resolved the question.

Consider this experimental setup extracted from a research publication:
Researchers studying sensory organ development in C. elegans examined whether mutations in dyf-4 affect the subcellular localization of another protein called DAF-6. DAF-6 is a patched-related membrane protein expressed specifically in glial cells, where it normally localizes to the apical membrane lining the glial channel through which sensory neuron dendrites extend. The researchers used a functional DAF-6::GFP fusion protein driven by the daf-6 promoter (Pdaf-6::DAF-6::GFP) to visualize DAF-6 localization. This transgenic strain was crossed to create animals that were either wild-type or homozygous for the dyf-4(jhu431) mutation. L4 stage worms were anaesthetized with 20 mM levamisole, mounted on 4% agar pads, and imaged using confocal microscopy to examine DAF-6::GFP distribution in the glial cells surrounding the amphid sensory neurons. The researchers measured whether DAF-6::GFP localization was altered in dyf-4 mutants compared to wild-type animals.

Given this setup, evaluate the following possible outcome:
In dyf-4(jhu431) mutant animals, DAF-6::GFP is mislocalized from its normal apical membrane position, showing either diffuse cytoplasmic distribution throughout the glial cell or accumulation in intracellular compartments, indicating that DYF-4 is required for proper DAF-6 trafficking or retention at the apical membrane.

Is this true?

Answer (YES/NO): YES